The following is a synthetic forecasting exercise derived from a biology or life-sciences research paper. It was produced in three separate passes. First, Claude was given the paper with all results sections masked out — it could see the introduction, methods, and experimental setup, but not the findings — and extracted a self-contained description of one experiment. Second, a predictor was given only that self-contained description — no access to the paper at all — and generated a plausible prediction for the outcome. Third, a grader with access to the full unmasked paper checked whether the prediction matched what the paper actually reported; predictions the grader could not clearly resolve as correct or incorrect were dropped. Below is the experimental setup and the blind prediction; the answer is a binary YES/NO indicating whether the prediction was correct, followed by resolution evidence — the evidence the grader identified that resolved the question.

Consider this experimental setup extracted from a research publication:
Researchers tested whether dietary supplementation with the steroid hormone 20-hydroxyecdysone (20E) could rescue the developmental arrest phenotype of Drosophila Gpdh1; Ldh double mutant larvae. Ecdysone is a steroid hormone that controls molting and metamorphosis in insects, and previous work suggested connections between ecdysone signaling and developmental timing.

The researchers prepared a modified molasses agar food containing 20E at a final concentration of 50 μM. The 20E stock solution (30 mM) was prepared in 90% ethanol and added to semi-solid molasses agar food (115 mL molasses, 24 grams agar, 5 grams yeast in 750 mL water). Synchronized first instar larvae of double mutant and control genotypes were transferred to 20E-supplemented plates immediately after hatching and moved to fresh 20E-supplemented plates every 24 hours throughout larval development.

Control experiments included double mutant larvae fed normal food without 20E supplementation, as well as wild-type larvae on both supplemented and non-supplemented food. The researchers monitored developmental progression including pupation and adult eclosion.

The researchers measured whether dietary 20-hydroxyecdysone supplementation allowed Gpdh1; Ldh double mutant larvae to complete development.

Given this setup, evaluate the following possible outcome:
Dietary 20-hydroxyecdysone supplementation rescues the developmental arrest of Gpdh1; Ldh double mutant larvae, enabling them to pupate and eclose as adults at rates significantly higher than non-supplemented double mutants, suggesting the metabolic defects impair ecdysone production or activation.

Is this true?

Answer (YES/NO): NO